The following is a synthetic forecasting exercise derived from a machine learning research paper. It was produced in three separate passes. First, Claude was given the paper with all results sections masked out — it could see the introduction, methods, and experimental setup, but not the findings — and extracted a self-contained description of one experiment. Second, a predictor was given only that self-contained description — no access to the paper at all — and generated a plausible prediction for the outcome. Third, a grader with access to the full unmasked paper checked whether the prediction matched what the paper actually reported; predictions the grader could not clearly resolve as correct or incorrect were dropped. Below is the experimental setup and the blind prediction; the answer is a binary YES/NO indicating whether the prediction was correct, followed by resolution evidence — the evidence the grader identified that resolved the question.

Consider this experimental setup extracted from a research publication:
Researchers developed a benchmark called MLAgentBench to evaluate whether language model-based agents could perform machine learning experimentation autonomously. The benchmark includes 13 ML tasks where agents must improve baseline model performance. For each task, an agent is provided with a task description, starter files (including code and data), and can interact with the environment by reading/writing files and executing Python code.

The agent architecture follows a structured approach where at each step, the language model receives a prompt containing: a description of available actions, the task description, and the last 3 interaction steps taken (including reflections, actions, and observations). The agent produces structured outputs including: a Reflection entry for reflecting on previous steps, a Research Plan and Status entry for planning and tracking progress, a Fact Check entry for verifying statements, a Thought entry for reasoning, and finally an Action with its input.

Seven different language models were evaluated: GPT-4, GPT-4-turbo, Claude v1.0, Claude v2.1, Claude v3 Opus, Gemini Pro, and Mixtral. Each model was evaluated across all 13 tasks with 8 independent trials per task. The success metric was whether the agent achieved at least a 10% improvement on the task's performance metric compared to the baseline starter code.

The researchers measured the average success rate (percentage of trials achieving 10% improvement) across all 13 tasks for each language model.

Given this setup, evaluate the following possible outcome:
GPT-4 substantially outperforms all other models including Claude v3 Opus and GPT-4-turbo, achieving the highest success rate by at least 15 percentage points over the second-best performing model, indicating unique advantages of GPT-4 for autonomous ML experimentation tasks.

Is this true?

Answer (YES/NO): NO